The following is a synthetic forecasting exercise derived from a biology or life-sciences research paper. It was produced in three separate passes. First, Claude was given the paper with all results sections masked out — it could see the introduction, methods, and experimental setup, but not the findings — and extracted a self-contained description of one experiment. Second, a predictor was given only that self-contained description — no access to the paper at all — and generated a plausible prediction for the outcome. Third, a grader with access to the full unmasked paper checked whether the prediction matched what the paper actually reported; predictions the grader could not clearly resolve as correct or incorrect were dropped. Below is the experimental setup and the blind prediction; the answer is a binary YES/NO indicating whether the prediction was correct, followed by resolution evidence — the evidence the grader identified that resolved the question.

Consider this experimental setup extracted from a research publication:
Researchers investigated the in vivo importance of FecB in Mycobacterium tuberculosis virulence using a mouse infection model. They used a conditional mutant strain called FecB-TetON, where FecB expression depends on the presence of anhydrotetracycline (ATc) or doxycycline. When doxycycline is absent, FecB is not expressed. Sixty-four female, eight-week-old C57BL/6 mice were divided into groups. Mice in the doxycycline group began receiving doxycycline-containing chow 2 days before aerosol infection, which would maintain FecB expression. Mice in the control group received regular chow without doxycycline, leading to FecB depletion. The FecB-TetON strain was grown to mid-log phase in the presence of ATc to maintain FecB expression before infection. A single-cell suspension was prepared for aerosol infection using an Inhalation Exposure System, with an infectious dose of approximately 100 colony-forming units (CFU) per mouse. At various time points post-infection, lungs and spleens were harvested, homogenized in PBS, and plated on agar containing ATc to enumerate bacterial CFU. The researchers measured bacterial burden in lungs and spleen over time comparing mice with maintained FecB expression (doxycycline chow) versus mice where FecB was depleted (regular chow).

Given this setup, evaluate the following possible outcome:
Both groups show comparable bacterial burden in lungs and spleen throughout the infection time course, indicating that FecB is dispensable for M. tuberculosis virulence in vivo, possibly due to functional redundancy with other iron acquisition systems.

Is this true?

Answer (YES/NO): NO